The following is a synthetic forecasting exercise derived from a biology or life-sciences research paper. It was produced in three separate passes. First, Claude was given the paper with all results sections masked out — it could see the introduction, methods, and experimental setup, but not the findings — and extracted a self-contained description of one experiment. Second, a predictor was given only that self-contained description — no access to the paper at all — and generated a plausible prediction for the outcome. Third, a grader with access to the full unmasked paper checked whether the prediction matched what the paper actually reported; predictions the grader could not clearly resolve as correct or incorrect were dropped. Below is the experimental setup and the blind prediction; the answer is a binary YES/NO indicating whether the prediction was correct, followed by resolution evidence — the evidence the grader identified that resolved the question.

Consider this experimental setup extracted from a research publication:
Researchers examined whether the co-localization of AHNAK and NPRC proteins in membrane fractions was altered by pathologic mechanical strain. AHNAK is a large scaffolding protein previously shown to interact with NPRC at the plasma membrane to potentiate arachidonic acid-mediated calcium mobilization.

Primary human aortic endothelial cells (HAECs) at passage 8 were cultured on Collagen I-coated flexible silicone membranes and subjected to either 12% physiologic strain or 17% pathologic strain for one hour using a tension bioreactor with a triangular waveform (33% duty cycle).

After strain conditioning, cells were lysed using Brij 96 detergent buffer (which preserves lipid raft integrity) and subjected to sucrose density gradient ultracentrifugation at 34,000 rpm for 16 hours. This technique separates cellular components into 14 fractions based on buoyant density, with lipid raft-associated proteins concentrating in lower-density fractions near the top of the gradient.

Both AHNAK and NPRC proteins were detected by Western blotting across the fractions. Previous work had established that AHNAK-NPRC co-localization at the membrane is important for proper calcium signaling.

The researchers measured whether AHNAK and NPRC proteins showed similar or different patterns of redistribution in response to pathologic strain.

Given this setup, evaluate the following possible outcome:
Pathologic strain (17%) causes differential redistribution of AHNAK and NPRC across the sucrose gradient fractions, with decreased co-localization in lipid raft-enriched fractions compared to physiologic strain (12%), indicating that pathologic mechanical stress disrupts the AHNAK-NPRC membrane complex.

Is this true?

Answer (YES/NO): YES